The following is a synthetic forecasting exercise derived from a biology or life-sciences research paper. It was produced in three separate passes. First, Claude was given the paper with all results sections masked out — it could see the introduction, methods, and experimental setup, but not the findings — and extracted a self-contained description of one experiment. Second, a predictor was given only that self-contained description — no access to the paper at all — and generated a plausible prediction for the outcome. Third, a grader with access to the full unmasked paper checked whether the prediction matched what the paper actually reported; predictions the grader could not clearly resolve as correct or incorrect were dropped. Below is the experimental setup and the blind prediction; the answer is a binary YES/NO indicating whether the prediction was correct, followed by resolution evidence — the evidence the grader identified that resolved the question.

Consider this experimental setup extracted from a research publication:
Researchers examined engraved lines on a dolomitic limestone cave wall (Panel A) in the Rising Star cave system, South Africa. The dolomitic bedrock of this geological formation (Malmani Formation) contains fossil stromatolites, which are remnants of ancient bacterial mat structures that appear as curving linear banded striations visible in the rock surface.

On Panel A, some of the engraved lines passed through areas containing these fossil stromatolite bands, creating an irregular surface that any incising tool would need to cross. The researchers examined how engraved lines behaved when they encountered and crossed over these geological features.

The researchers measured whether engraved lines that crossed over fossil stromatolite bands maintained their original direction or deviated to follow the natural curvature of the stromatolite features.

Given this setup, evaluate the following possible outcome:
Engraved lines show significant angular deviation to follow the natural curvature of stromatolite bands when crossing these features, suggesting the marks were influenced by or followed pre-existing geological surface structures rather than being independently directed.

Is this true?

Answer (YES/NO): NO